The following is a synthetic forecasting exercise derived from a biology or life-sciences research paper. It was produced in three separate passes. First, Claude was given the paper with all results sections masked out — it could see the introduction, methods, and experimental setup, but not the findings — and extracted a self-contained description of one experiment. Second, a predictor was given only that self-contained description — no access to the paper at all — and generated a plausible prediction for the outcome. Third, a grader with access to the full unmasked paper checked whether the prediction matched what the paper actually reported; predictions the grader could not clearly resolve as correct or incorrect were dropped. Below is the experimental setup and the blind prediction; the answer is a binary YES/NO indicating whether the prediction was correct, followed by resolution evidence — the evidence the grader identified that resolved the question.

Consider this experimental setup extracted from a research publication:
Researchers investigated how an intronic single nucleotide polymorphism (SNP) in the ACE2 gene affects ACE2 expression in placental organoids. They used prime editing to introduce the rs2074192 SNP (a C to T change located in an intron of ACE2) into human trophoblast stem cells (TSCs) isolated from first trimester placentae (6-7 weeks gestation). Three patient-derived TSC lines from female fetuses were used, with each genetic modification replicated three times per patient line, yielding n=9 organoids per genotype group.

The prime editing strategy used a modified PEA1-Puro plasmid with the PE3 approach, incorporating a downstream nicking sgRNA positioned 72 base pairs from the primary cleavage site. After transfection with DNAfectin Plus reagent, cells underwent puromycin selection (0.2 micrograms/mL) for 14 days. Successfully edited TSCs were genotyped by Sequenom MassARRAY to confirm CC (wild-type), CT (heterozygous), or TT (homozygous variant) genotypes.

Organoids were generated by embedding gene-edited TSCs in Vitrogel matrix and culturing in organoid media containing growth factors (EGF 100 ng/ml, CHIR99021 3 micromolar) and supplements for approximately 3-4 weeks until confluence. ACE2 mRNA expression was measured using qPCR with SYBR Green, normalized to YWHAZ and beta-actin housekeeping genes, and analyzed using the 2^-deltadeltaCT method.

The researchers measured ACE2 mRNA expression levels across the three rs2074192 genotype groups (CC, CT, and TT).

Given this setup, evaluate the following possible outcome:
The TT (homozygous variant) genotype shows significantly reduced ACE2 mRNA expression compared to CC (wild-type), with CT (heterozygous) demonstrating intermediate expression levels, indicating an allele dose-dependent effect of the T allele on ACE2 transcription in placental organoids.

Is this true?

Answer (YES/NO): NO